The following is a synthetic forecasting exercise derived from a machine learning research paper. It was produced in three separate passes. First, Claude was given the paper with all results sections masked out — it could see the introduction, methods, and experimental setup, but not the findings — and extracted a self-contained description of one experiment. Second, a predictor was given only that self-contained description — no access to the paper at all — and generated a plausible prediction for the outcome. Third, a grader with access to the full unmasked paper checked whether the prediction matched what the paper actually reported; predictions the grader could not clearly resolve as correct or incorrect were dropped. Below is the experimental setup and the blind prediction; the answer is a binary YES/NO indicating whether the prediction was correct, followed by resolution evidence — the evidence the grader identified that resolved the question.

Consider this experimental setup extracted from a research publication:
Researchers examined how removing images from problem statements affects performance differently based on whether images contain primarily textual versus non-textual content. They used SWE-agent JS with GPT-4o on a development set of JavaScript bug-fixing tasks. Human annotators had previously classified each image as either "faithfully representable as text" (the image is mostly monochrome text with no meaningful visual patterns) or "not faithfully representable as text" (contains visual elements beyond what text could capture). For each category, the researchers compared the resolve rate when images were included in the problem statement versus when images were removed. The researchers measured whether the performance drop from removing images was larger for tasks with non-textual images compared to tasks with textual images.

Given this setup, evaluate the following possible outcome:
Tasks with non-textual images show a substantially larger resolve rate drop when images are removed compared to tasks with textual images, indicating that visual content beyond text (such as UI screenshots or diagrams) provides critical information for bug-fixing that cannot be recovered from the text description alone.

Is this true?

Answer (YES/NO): YES